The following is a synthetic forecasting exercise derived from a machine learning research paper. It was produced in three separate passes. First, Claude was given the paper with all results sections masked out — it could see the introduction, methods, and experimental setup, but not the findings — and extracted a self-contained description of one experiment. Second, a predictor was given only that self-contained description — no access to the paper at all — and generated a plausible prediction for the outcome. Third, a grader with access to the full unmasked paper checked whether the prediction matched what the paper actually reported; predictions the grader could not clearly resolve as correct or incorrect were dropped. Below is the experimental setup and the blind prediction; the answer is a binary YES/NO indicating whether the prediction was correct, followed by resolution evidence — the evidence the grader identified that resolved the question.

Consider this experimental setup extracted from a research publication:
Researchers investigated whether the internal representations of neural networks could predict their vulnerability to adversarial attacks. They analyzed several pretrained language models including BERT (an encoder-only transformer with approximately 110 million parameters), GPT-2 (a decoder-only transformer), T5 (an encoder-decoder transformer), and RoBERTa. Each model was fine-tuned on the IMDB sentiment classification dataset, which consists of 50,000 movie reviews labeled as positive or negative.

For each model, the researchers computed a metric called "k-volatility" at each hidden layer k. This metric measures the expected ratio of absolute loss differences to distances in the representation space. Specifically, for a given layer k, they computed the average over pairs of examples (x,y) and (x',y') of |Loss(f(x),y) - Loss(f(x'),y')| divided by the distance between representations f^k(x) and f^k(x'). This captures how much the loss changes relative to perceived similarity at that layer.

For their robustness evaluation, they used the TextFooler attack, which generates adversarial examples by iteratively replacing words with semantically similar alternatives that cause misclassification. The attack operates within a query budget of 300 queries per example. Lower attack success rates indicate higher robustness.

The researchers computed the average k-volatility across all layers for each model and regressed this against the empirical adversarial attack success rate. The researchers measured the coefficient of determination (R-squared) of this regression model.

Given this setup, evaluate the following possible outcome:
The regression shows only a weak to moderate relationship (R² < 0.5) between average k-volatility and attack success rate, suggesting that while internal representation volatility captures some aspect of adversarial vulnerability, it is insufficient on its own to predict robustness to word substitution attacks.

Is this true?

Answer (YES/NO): YES